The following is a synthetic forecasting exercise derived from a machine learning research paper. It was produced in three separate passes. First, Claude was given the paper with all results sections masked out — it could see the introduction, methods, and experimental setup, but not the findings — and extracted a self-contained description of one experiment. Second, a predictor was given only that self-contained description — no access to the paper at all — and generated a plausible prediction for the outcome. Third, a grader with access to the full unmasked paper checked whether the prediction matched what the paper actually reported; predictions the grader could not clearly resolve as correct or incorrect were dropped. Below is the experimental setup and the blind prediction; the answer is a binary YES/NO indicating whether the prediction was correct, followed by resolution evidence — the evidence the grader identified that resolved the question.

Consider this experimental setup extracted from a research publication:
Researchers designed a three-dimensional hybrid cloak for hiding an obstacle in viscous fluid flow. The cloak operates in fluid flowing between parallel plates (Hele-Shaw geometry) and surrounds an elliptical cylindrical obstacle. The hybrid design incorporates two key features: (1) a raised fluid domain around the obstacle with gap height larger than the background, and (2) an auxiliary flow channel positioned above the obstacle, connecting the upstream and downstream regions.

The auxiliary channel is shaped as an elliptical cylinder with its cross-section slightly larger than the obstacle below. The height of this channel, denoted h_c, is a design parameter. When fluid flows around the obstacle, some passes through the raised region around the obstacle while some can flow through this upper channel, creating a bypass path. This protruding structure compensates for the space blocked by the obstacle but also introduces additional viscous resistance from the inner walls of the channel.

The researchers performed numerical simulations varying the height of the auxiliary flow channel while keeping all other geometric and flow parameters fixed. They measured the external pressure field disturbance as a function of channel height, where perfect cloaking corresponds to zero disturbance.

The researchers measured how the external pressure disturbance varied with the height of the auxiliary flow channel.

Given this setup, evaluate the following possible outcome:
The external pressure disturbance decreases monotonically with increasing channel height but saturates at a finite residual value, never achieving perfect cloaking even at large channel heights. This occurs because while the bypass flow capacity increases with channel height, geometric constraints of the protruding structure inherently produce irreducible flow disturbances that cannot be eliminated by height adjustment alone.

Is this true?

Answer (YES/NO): NO